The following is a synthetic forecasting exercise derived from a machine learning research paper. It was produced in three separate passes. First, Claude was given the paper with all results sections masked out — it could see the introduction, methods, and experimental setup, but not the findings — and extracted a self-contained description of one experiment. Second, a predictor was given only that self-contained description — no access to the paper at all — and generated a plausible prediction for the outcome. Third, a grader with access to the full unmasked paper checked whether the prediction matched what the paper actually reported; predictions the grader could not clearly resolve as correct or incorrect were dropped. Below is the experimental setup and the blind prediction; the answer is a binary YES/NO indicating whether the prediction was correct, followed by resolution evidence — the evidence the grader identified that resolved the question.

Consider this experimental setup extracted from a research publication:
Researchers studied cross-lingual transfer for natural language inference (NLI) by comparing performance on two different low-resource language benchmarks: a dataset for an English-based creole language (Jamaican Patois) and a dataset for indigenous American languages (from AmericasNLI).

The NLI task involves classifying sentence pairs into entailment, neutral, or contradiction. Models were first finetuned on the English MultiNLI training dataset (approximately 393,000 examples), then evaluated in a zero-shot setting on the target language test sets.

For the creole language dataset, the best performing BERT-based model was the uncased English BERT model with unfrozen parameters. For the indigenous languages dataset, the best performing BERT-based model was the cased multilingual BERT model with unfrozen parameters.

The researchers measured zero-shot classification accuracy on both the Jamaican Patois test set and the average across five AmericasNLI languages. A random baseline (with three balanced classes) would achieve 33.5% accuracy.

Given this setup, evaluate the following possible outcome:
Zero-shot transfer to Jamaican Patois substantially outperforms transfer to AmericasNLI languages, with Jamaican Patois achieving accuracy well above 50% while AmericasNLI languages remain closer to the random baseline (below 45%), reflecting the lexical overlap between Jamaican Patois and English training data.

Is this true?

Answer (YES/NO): YES